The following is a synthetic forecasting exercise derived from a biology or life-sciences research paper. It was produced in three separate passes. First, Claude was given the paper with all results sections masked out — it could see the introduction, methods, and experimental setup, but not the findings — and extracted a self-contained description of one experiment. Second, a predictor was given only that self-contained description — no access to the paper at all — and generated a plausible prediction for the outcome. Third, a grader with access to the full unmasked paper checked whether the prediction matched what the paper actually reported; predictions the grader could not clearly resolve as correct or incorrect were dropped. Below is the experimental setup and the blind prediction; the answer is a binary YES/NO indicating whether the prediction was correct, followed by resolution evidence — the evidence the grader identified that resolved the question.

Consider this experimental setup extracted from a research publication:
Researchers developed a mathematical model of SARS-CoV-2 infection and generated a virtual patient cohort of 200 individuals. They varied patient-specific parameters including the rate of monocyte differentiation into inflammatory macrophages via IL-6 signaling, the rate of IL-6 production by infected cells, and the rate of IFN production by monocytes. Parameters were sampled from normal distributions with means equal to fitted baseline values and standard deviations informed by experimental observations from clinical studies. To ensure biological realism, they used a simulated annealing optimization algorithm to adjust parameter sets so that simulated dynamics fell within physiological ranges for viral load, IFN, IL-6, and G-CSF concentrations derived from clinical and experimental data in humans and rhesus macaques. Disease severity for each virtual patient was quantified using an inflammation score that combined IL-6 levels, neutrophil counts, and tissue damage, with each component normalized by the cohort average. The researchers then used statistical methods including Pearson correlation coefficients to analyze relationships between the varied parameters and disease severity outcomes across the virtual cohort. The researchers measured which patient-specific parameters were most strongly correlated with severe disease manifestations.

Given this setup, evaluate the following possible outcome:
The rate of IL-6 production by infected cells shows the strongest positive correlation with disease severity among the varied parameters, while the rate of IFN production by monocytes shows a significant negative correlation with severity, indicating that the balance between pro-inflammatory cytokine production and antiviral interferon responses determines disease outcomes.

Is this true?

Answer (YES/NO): NO